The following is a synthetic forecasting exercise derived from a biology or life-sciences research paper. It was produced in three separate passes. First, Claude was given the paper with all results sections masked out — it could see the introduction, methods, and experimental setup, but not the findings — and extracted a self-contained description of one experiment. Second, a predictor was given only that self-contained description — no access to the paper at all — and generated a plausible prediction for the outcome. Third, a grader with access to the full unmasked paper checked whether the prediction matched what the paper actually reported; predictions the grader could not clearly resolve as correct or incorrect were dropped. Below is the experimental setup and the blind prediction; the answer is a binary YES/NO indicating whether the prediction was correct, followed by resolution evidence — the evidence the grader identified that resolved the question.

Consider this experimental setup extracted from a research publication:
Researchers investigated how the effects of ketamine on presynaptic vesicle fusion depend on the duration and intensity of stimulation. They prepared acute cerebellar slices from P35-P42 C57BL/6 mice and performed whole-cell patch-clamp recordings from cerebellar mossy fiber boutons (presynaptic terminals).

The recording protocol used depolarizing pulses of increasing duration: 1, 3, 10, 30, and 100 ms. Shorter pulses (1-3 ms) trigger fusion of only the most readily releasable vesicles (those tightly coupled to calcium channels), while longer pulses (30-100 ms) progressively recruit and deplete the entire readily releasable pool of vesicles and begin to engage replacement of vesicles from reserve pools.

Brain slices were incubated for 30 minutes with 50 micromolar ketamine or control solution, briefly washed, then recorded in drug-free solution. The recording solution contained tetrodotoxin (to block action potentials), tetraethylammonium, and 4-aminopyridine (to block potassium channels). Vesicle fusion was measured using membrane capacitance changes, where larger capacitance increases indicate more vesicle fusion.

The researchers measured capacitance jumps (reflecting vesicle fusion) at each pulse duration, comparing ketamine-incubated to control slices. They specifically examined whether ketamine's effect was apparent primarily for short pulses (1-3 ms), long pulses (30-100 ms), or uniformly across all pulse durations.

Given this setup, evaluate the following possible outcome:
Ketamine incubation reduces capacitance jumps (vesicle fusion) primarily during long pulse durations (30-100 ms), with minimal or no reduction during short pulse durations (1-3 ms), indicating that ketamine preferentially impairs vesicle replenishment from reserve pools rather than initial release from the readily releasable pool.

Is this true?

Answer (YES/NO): NO